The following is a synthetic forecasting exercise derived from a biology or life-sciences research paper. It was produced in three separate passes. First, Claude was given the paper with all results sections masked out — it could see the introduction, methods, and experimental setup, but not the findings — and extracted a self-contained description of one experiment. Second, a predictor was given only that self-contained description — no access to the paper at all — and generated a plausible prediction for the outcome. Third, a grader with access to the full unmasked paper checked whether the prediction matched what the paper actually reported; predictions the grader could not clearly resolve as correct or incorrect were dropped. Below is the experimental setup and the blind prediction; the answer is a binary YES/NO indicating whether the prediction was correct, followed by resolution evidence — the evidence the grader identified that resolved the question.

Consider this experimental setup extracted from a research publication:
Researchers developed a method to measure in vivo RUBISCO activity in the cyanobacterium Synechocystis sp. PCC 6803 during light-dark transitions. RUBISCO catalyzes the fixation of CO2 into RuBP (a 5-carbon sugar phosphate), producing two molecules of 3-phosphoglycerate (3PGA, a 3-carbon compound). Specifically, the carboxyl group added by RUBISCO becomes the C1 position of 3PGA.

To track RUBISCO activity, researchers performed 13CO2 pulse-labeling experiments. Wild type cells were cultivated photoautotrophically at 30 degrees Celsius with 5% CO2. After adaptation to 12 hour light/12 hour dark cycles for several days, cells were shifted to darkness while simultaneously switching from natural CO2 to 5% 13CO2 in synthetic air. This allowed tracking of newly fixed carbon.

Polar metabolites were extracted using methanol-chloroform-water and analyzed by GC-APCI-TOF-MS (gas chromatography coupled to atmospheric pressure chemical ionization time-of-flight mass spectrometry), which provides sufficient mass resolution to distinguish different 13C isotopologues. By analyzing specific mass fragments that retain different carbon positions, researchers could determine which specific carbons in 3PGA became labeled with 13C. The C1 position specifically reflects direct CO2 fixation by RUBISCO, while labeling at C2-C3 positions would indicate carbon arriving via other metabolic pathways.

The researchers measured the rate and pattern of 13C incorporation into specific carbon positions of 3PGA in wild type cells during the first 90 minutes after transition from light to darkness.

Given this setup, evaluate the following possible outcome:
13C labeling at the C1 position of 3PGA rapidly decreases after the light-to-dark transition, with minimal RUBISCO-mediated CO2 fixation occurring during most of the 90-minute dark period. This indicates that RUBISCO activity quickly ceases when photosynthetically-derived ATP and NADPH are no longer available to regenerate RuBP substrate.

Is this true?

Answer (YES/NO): NO